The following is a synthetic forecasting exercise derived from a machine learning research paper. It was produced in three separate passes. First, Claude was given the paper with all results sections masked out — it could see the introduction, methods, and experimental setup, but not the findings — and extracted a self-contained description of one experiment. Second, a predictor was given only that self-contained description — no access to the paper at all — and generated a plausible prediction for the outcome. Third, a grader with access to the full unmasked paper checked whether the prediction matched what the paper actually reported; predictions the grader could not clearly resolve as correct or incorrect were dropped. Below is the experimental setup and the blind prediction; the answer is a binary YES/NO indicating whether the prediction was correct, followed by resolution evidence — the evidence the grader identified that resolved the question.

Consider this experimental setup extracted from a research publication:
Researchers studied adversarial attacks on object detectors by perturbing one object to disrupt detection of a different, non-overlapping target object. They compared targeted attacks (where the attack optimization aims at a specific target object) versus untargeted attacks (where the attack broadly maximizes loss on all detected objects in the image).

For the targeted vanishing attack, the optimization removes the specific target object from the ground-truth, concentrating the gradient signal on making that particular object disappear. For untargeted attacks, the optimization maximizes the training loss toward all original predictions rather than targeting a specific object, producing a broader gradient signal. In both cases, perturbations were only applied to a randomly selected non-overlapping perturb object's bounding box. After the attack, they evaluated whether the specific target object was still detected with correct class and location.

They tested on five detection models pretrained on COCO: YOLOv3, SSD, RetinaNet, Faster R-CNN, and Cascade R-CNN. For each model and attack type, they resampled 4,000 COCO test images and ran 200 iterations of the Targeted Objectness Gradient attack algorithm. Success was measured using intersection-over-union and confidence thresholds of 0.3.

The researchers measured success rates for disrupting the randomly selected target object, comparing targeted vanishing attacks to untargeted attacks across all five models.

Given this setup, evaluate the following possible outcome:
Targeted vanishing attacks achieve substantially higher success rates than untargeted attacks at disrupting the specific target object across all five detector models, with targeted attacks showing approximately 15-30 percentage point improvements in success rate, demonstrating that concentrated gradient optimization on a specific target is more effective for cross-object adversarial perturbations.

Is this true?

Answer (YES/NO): NO